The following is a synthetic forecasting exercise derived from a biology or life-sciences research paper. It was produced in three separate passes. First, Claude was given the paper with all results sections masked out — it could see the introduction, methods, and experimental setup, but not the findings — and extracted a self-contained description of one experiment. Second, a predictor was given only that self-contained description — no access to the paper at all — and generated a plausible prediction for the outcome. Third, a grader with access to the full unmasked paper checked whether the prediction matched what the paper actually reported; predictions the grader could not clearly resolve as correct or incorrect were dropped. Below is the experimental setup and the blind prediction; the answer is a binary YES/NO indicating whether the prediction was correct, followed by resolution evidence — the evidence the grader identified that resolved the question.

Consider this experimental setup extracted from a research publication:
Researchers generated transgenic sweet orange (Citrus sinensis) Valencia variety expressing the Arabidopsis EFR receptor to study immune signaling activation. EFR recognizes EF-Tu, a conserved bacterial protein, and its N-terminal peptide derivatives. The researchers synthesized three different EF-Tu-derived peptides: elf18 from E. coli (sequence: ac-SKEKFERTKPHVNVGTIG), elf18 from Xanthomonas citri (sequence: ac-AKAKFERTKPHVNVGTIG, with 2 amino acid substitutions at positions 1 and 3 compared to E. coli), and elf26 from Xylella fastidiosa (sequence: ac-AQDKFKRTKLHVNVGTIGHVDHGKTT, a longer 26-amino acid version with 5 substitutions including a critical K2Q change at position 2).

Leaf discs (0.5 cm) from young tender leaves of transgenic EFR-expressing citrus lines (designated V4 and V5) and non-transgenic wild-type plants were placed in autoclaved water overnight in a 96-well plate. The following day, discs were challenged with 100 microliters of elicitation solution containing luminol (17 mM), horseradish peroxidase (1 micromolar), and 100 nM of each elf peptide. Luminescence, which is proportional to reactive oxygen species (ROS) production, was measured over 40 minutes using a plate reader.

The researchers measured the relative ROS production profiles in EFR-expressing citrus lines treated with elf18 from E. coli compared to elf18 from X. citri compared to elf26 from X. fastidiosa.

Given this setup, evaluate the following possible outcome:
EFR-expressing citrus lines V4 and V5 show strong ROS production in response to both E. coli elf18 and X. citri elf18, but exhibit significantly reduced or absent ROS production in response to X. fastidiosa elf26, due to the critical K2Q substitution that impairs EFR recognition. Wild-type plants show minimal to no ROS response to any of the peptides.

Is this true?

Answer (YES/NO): YES